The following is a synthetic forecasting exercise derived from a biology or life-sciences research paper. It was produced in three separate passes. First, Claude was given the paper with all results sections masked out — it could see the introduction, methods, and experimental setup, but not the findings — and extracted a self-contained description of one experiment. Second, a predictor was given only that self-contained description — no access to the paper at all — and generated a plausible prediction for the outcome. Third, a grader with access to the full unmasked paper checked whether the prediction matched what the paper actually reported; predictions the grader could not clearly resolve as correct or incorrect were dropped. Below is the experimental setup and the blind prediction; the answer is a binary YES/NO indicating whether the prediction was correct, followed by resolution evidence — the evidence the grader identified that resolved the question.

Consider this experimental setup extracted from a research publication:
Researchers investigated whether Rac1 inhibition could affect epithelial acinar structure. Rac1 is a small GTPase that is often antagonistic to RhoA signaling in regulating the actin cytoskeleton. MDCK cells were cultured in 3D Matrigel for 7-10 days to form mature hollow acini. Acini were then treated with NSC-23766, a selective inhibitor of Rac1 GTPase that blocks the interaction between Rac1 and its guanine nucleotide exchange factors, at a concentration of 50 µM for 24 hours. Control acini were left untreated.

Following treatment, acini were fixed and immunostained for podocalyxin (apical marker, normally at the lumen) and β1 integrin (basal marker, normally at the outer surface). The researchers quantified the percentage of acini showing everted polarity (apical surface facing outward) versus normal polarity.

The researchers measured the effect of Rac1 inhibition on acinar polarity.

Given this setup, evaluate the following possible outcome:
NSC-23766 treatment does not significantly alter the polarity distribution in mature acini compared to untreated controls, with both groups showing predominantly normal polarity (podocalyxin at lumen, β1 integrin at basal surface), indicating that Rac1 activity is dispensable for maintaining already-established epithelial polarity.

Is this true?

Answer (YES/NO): NO